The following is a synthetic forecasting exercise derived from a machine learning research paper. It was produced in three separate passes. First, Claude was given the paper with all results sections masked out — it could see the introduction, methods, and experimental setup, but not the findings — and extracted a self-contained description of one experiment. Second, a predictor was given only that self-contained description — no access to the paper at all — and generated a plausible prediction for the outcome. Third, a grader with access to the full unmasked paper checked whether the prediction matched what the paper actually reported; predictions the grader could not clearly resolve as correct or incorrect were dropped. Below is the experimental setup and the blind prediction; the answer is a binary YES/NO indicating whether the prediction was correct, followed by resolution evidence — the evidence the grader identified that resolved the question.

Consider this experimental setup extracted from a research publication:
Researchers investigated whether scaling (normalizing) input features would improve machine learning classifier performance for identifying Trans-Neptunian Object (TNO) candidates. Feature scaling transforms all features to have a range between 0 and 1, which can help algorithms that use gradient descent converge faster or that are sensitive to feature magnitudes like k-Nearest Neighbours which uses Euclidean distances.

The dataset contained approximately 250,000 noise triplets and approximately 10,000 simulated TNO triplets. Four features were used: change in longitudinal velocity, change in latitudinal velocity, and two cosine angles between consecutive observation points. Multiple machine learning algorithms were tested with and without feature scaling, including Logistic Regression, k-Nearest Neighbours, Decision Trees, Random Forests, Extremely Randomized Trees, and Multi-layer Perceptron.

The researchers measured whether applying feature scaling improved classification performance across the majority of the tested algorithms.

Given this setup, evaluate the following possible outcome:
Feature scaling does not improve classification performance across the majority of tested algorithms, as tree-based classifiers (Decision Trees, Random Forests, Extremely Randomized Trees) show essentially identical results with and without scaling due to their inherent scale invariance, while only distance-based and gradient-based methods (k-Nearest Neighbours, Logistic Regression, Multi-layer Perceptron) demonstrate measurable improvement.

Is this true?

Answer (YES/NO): NO